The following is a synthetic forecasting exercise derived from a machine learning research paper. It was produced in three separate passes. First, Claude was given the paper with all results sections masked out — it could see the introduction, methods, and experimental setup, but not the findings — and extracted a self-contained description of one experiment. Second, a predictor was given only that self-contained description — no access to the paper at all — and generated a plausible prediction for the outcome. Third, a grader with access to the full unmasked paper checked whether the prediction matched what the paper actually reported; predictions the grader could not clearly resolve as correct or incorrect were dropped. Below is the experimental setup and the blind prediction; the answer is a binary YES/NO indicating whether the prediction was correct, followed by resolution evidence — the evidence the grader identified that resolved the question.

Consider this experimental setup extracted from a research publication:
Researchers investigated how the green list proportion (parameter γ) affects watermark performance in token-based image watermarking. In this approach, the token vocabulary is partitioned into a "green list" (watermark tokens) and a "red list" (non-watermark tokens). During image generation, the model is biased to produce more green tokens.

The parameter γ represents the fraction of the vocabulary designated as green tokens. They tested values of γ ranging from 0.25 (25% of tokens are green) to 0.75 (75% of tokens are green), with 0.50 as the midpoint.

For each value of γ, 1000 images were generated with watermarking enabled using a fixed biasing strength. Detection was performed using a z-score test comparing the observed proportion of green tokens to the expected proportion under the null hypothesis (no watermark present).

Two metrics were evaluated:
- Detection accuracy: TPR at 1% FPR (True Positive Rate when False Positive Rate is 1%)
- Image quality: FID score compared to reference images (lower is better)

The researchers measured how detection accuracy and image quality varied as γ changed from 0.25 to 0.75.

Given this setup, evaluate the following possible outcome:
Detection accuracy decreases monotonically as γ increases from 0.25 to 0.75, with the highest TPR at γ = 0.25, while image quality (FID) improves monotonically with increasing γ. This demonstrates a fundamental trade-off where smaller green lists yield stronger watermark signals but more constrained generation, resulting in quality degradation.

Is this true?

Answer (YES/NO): YES